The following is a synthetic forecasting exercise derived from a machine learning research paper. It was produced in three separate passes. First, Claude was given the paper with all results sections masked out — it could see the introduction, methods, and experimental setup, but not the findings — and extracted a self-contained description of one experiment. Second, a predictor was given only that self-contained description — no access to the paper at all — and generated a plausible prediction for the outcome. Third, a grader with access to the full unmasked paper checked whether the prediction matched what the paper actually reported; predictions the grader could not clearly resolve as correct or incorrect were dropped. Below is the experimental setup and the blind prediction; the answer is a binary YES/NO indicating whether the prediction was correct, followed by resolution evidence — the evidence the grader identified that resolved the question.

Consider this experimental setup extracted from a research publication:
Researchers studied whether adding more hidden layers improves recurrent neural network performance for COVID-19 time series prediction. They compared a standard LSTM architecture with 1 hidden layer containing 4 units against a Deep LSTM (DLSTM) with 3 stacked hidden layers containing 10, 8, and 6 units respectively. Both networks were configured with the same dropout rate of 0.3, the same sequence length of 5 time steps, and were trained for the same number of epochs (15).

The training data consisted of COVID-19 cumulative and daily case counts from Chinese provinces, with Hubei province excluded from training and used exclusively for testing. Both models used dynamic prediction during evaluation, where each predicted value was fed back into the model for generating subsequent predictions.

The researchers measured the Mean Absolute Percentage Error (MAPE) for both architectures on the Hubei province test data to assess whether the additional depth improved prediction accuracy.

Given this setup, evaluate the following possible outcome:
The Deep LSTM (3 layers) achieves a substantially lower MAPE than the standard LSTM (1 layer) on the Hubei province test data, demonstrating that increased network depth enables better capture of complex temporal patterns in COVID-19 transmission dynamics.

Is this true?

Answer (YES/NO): YES